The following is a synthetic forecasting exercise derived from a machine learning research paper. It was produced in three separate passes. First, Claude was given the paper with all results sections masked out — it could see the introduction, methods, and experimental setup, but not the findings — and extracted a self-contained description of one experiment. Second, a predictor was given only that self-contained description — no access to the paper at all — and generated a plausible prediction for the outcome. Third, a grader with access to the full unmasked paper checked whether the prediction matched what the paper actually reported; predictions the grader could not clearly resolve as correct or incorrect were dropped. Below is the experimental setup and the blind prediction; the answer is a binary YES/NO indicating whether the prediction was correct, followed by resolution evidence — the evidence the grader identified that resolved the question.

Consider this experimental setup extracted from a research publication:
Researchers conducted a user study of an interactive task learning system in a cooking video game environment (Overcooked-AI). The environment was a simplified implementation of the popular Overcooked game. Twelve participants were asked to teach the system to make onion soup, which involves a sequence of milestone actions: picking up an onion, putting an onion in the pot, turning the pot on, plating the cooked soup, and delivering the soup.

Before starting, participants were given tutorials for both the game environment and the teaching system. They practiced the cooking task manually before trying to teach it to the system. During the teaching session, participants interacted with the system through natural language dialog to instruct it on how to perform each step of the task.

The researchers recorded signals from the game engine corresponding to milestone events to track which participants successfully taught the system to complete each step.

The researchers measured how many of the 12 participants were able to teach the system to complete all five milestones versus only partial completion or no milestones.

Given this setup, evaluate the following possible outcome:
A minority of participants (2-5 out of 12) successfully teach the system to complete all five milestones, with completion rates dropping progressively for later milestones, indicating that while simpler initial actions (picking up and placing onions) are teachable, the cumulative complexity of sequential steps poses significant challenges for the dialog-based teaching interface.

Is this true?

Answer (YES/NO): NO